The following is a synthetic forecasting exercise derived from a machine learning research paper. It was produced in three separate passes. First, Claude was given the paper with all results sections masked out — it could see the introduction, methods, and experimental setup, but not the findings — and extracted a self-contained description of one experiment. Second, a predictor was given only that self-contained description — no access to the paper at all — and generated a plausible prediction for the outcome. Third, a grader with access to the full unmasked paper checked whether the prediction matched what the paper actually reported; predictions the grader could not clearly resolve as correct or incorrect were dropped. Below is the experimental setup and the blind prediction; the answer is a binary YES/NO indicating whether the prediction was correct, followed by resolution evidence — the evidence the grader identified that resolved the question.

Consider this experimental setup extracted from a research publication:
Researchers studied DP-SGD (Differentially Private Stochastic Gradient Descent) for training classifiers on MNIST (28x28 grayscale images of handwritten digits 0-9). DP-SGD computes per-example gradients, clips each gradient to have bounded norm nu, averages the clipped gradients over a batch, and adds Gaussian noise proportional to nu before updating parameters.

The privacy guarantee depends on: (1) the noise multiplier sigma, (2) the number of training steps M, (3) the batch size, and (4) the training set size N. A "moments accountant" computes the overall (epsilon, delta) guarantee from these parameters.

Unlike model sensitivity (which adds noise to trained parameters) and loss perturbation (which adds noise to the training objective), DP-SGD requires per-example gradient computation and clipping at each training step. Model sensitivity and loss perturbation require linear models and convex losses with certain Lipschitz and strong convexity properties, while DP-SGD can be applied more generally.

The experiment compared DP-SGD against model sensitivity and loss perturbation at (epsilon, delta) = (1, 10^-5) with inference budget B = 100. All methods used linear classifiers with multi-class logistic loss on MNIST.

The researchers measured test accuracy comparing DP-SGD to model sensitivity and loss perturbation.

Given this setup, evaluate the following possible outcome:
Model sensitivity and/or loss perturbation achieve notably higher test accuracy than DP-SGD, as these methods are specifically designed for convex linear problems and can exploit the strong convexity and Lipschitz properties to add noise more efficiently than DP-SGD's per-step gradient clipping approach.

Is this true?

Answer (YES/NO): NO